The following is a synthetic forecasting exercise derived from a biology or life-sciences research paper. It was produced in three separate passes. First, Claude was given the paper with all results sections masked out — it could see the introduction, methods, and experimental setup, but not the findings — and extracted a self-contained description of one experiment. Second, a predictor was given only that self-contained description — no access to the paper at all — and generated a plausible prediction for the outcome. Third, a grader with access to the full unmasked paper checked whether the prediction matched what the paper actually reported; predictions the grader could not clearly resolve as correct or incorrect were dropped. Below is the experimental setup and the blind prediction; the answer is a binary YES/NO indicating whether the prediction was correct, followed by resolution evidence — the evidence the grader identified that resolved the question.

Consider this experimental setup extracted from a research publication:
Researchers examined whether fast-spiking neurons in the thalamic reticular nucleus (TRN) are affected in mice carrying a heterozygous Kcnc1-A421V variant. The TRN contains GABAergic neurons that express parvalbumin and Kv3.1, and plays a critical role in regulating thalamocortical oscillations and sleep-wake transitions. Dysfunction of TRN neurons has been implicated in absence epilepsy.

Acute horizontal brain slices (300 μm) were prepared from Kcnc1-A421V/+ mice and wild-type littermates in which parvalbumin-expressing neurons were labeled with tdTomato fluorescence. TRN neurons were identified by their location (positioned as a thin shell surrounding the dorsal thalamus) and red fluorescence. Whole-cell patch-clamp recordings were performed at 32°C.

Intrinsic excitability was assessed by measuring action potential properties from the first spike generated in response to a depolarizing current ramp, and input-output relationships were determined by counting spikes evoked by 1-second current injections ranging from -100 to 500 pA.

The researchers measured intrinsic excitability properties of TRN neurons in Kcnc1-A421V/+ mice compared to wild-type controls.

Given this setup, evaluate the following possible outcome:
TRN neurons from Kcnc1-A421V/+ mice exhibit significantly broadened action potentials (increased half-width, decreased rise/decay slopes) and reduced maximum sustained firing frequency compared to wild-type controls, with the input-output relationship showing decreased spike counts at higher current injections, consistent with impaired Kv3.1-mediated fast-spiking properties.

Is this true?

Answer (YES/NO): NO